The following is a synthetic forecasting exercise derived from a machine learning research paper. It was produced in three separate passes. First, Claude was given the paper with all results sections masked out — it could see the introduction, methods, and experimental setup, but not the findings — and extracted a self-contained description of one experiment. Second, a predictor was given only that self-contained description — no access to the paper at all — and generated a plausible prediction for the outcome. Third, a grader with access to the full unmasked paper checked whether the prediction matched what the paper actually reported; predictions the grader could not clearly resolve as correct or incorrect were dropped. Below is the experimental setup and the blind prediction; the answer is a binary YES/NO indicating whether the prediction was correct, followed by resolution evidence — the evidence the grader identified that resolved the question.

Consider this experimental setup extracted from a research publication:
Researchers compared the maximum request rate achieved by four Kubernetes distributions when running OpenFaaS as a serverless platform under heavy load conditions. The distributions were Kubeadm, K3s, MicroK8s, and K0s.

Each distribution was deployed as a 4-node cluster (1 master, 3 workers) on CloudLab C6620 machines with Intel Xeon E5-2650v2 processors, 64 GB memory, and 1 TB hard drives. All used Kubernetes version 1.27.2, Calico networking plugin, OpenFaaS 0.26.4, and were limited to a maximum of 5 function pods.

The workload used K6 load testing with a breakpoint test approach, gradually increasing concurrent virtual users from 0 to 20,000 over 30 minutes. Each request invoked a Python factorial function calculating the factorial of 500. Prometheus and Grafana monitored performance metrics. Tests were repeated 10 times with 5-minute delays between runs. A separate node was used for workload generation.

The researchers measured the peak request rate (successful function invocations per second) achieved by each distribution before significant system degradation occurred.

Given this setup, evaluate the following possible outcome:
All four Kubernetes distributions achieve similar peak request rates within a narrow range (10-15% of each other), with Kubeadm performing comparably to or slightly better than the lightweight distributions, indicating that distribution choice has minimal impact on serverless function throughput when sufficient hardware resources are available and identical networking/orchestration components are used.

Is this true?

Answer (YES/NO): NO